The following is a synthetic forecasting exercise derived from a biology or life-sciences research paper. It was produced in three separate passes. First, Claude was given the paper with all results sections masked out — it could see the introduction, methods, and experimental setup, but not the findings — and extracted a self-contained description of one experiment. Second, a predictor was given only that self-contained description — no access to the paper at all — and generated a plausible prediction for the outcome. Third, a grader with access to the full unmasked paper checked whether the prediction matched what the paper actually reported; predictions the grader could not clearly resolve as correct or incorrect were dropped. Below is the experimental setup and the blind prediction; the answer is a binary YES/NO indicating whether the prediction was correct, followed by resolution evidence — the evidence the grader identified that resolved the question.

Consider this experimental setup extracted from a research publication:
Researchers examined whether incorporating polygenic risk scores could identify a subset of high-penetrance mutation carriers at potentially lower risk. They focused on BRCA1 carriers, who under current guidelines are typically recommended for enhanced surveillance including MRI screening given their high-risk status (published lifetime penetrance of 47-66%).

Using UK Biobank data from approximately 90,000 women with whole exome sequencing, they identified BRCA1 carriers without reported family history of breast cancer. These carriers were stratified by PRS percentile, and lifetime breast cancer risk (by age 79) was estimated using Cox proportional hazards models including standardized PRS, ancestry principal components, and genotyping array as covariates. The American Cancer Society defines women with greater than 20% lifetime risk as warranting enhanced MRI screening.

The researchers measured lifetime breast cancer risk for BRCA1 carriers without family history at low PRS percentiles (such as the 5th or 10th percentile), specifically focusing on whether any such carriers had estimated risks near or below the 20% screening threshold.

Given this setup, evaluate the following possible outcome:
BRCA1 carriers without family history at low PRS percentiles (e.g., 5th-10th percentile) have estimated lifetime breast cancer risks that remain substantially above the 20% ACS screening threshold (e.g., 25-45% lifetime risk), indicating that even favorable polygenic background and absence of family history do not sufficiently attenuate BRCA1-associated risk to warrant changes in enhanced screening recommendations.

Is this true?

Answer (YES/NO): YES